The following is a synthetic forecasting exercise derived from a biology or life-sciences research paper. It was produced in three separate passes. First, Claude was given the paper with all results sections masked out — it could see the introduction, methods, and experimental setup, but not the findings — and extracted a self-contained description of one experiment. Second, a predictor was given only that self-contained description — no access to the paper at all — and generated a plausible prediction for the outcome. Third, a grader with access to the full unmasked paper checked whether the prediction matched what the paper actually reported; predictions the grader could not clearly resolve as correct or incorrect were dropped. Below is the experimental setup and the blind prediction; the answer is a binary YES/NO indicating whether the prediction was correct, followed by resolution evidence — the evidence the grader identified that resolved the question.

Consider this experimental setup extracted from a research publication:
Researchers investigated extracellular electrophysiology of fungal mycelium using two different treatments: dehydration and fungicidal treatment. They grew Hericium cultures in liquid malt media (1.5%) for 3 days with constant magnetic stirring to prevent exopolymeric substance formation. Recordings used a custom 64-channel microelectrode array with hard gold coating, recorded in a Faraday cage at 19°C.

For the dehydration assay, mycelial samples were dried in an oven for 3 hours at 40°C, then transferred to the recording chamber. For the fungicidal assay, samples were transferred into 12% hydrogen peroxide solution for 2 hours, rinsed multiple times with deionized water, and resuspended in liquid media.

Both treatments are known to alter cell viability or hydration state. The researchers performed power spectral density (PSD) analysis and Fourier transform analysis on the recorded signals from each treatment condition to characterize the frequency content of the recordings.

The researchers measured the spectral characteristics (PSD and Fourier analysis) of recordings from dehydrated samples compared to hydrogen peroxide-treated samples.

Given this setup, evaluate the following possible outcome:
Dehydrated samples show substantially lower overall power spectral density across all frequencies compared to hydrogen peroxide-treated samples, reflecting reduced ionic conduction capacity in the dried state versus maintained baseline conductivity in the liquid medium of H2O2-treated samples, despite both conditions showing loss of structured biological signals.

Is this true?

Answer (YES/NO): NO